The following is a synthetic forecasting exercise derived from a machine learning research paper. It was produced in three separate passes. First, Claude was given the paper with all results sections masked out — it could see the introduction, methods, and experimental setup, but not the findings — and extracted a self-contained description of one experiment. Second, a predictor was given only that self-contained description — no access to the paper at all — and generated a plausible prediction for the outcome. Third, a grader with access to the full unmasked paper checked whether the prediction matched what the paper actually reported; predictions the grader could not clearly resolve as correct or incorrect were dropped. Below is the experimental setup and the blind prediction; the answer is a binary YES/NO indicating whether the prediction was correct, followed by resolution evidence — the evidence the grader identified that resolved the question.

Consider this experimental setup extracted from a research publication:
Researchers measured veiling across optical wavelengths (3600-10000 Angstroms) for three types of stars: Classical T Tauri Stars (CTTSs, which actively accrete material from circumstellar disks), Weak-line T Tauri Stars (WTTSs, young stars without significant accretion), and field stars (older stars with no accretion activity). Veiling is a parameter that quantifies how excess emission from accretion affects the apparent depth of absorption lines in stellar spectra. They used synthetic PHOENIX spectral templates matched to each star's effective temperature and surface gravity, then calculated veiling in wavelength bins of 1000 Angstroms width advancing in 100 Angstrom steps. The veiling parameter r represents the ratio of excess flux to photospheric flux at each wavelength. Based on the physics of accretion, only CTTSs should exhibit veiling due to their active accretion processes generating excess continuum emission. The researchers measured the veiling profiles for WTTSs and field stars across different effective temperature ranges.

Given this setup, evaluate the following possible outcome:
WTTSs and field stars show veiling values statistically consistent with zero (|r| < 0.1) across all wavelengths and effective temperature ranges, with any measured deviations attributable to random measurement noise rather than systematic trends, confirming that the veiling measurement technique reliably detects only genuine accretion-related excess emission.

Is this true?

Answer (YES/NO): NO